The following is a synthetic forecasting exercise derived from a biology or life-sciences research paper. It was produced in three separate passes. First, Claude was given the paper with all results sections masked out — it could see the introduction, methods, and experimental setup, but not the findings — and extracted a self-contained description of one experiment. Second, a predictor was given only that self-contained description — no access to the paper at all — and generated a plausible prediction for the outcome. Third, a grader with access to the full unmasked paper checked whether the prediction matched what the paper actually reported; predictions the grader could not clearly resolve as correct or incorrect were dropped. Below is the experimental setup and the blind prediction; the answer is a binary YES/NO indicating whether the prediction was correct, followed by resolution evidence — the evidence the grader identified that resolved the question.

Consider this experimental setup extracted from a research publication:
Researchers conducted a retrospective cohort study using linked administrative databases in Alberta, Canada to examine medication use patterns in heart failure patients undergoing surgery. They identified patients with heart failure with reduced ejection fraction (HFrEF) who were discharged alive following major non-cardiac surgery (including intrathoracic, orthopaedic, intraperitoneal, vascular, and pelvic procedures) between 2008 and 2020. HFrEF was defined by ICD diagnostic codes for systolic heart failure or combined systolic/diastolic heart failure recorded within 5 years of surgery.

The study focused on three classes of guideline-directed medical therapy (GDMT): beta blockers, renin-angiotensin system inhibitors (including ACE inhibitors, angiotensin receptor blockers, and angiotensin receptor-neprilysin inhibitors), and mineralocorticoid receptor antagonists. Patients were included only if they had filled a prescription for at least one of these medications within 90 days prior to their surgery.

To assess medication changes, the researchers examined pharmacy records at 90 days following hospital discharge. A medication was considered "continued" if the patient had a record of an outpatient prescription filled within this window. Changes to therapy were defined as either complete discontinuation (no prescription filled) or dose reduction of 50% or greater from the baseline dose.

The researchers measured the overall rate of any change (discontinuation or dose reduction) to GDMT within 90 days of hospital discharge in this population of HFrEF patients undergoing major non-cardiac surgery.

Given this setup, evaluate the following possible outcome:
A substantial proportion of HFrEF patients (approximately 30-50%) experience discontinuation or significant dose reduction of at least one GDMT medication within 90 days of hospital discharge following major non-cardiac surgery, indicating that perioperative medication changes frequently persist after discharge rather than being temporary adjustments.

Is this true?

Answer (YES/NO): YES